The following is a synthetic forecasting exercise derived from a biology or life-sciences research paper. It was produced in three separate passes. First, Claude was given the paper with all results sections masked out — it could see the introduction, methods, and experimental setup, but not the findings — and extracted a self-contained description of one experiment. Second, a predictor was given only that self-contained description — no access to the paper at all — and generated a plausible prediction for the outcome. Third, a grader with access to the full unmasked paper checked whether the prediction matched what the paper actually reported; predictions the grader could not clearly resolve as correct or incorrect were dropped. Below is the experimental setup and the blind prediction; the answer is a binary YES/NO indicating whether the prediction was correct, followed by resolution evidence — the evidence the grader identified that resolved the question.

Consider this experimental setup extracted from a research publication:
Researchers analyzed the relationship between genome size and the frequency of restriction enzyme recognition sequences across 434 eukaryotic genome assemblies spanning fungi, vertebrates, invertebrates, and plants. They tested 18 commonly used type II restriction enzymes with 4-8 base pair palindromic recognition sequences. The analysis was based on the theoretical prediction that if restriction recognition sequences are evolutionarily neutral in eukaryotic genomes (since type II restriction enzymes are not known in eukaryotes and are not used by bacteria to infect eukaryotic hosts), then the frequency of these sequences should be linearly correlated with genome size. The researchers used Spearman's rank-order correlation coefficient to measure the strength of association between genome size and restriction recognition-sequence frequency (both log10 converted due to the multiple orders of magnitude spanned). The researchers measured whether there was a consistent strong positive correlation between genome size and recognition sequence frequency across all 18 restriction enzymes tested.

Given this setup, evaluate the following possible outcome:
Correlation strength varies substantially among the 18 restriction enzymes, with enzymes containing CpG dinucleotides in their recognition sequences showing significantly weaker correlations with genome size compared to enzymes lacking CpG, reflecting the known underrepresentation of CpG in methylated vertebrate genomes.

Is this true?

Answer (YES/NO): NO